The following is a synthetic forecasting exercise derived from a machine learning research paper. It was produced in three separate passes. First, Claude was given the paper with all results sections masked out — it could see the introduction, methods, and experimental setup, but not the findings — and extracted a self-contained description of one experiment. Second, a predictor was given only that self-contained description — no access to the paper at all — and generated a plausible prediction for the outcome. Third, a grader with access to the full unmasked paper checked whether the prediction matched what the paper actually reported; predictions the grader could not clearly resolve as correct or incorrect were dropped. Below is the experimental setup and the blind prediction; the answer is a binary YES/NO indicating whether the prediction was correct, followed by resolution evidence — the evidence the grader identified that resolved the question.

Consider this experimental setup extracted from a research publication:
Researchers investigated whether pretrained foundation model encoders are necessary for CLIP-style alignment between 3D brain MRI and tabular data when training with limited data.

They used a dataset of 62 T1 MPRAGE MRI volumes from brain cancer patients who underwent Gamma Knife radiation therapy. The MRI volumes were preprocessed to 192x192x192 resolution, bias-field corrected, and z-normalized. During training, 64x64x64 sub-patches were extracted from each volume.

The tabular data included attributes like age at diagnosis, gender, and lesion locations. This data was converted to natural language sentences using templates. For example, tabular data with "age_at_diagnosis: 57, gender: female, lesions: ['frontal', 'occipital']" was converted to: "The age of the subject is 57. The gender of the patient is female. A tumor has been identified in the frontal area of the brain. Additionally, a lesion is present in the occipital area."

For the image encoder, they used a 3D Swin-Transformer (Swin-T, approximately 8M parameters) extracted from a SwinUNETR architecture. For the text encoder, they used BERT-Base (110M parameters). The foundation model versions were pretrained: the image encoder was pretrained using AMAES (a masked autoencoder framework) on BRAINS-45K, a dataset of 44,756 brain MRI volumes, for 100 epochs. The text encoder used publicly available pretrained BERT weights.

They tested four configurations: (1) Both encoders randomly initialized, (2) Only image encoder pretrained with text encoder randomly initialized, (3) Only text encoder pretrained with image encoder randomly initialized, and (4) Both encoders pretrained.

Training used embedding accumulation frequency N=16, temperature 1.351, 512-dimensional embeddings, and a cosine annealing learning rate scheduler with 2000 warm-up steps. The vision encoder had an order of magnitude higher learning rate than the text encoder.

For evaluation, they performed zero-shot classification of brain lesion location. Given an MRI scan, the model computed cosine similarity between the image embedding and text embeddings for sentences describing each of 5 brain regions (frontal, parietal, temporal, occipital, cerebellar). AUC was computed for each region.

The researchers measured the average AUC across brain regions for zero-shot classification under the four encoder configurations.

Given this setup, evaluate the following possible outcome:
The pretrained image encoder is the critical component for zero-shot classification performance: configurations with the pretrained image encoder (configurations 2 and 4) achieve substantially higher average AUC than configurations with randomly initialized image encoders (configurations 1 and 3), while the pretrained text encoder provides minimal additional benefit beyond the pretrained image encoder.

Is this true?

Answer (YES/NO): NO